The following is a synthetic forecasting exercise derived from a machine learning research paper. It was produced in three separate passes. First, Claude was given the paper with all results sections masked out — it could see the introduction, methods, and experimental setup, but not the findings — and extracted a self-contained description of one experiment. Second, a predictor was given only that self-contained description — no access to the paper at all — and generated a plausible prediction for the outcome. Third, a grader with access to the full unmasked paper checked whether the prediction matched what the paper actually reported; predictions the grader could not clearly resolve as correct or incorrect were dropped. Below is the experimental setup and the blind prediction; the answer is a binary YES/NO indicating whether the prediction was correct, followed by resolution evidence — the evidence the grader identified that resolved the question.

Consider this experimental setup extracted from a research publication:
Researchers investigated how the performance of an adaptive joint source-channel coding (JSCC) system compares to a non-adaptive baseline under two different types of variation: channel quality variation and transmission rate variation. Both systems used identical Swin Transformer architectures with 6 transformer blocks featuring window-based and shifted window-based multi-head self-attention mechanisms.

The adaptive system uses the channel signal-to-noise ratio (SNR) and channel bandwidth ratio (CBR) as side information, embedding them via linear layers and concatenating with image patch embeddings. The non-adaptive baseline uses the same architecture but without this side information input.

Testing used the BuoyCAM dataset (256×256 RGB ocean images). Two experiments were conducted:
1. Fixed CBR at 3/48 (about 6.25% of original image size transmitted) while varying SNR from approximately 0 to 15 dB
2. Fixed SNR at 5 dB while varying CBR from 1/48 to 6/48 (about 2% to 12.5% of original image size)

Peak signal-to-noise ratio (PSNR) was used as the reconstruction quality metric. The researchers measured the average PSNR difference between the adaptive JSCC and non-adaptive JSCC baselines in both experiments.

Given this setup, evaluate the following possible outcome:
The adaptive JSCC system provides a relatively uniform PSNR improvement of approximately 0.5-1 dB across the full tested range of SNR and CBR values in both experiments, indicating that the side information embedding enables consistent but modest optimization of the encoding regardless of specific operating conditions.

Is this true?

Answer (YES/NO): NO